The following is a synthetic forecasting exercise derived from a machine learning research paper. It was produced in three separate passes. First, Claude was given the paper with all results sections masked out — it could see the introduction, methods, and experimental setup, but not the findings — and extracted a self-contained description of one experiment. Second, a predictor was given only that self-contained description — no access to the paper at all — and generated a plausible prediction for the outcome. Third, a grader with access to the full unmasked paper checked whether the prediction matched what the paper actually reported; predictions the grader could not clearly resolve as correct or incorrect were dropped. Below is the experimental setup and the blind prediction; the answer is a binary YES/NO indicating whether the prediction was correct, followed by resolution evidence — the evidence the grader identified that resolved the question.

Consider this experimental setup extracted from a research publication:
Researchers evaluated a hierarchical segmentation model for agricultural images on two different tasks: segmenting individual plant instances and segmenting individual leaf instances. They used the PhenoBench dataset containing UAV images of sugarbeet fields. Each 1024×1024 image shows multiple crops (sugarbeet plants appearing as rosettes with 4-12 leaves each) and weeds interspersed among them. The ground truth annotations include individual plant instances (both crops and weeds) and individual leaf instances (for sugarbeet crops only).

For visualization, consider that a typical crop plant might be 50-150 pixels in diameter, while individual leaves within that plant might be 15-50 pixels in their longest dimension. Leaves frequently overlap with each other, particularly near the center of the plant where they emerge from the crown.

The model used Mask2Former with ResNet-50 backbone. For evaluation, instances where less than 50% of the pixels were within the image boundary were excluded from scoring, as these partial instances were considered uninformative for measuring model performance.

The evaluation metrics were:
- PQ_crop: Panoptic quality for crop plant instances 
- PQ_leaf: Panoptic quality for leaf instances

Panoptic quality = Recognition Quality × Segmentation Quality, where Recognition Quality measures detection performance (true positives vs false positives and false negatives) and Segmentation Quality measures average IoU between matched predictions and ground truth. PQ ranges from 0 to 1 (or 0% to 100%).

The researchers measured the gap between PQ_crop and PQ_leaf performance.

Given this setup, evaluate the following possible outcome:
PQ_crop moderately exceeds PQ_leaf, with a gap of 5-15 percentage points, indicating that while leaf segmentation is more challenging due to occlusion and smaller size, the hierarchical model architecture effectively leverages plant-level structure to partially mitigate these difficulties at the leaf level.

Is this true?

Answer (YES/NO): NO